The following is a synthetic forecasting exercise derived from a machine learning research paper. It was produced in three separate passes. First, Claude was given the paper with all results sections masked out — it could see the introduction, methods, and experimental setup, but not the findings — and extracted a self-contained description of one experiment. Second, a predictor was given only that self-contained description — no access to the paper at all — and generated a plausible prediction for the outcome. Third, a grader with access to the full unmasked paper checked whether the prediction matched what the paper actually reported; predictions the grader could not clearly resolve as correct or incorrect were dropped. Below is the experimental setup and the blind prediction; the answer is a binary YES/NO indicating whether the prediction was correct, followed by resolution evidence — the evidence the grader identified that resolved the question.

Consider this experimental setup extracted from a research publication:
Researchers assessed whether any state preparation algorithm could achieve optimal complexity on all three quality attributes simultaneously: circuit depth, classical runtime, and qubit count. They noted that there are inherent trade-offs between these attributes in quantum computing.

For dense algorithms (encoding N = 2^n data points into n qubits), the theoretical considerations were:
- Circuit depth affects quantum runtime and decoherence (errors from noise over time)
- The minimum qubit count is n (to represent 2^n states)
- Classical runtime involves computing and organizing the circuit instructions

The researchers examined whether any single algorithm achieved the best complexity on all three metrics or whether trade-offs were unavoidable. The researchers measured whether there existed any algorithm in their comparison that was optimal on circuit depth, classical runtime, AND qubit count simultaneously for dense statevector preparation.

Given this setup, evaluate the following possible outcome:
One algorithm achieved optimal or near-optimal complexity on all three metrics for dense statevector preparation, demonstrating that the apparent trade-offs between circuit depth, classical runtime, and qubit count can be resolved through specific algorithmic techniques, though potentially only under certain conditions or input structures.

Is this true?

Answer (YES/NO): NO